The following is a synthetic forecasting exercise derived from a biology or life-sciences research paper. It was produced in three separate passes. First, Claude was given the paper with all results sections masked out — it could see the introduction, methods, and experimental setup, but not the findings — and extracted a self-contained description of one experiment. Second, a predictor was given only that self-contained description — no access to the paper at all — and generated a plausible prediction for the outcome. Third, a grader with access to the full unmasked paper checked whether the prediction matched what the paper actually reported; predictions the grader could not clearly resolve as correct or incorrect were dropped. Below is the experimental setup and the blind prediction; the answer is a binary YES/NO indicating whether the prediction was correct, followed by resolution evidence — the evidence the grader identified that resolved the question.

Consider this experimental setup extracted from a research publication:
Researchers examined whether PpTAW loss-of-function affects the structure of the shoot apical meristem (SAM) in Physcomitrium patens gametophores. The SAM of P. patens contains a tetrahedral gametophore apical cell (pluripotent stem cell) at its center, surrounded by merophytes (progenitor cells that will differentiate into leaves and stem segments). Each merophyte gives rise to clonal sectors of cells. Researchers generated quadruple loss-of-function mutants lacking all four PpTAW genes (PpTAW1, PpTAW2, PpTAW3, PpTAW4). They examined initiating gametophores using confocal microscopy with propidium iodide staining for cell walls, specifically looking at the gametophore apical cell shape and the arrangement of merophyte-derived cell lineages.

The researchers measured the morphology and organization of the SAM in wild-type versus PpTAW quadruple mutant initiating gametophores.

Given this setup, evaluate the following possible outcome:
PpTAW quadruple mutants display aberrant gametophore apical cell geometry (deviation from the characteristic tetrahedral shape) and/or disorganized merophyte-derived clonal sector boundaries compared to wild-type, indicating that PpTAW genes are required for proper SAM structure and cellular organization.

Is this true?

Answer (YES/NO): NO